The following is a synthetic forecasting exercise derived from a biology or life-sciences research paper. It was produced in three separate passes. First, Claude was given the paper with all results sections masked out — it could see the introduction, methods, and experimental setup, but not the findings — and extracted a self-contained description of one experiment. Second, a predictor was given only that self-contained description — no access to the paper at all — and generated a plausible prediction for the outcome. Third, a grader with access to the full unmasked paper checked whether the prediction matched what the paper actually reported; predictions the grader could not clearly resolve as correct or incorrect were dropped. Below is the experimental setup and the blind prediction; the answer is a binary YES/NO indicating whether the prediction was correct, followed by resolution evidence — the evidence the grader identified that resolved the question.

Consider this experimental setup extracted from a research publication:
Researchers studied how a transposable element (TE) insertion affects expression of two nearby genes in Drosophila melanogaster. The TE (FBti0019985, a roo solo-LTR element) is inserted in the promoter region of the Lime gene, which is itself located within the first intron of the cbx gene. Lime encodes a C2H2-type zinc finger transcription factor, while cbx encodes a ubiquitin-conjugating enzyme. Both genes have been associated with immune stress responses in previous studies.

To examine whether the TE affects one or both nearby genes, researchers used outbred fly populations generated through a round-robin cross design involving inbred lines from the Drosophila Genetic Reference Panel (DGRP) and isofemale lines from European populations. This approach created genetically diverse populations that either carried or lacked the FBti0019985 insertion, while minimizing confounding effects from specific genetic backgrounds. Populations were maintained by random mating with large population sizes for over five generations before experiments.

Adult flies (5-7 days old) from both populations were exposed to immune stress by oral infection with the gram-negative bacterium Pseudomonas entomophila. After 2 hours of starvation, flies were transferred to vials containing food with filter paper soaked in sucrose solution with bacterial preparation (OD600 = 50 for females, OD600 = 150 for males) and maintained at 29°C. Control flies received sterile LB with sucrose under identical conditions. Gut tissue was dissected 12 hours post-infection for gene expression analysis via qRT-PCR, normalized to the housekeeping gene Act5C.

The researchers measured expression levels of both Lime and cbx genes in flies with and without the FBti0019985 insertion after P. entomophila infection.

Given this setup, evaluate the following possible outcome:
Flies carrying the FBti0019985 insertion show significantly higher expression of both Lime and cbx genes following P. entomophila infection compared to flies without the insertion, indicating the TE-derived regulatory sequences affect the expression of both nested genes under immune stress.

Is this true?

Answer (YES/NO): NO